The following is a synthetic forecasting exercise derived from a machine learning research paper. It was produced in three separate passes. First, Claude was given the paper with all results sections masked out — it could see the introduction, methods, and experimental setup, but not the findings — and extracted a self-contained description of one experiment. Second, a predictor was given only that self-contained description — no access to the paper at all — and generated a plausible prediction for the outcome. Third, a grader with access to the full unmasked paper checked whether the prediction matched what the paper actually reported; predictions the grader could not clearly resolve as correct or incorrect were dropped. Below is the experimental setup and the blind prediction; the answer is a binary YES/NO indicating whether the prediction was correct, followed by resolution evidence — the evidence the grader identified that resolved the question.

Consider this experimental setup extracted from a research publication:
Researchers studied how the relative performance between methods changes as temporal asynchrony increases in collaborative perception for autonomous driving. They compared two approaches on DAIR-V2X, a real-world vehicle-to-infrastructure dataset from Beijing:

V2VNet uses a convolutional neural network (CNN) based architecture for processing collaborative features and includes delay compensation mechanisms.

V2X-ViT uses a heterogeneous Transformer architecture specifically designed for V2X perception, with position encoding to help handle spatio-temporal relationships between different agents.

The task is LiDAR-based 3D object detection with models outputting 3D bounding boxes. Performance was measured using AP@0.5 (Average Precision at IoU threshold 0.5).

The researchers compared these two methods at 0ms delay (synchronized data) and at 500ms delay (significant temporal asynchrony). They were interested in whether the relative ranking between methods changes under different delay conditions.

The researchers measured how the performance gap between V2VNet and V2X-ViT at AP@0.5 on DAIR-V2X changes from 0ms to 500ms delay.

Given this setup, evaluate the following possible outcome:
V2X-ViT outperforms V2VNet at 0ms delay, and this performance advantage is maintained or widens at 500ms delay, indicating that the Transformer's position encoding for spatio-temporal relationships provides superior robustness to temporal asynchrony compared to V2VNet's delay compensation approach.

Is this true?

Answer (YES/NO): YES